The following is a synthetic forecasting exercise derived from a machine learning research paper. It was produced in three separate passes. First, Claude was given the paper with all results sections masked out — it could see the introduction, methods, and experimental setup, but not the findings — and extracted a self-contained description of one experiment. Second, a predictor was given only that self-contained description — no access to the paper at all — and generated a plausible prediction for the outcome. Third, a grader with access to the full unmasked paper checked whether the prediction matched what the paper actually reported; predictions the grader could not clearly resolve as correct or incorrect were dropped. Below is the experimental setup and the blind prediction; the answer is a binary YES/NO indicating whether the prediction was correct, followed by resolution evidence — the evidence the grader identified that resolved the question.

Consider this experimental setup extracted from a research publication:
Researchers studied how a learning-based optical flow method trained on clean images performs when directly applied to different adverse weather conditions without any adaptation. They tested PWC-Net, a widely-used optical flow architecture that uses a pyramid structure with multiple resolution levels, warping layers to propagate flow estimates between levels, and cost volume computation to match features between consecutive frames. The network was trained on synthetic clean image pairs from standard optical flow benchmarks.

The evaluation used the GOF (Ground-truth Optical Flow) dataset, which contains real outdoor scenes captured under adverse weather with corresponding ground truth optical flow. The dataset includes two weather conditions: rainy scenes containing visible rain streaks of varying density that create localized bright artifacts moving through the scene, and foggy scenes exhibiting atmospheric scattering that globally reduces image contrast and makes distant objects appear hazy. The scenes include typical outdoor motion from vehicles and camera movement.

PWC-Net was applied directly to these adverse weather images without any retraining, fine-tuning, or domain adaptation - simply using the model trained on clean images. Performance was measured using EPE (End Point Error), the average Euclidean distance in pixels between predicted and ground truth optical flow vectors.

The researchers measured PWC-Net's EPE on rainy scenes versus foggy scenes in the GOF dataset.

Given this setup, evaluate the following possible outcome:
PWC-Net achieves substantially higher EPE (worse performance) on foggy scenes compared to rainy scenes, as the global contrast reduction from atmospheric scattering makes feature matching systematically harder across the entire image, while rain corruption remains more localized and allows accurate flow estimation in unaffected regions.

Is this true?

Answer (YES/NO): YES